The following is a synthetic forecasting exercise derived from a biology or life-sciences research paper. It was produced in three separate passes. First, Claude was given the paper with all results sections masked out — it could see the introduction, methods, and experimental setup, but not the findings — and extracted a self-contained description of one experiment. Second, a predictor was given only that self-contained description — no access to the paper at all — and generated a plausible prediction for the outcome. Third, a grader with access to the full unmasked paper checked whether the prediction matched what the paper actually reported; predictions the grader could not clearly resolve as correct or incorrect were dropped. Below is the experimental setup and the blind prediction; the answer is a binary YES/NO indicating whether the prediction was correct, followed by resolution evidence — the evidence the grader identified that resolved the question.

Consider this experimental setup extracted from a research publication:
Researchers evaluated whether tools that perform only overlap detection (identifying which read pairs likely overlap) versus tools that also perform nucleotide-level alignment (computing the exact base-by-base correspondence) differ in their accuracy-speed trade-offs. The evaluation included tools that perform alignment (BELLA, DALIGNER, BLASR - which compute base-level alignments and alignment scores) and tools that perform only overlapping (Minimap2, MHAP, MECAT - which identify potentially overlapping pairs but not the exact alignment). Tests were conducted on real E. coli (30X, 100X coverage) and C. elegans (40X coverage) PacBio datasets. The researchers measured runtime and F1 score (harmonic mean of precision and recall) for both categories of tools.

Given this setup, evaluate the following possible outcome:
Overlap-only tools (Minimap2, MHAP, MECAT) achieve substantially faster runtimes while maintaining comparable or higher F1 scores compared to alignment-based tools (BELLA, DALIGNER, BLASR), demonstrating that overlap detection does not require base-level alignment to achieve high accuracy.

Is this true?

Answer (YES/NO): NO